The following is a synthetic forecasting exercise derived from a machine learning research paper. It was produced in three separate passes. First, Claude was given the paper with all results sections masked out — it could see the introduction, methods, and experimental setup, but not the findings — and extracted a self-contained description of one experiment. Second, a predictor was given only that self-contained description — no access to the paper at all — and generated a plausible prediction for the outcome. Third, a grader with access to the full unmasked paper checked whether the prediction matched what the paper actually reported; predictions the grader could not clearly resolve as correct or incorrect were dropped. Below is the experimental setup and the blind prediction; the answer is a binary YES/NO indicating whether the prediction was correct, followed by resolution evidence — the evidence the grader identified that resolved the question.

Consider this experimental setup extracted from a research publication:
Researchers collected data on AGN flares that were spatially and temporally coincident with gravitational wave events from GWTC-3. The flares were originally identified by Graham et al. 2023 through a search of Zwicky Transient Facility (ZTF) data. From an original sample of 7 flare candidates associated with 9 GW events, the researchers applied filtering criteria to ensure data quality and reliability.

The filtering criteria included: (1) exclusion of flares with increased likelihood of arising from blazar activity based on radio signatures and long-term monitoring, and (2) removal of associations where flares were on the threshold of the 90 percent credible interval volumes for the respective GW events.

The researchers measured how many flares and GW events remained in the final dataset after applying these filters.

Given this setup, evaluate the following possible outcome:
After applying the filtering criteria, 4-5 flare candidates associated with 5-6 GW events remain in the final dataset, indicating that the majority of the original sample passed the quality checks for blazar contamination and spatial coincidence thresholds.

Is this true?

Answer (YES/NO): YES